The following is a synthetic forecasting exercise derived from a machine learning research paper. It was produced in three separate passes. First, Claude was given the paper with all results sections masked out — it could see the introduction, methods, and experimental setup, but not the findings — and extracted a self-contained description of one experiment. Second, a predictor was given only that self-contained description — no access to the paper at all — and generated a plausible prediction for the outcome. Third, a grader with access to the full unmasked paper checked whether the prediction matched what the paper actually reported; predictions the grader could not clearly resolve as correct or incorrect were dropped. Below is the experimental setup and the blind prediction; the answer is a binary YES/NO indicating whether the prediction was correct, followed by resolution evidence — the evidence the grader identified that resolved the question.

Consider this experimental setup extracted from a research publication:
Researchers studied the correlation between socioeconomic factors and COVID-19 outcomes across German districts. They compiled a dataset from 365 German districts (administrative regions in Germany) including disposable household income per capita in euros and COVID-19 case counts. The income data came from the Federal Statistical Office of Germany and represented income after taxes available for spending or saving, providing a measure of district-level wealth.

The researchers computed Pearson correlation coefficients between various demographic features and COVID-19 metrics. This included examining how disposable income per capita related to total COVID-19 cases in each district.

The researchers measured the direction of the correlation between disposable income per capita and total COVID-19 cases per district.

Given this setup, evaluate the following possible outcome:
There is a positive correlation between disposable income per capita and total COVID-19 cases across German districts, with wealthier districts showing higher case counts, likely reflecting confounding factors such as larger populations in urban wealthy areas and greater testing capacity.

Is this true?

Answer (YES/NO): YES